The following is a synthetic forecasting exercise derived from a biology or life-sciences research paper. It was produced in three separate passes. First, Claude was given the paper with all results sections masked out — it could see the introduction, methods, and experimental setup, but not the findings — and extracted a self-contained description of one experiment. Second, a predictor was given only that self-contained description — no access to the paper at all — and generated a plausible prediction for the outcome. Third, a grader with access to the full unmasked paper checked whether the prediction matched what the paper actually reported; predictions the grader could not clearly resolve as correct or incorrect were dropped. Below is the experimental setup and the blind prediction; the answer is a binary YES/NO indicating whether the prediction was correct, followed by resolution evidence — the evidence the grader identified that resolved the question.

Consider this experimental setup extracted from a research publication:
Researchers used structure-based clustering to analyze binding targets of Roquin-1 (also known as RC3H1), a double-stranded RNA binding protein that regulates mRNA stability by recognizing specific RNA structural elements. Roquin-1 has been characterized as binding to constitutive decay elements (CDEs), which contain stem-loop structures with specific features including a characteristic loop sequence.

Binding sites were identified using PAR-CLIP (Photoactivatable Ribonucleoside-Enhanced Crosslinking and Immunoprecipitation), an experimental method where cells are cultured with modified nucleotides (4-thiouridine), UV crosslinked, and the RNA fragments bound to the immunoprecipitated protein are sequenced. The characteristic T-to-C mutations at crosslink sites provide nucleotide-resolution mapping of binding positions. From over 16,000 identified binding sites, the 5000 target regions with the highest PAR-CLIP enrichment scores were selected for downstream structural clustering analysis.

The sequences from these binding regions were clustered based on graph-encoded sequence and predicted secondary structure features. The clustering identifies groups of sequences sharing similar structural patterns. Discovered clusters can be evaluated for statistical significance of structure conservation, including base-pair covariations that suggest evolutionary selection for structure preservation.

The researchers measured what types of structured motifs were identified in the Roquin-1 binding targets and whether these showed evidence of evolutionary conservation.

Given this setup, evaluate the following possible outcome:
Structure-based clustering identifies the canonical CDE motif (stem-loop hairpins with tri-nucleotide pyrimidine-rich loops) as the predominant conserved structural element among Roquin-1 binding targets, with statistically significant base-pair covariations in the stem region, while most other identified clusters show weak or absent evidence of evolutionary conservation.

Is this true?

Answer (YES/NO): NO